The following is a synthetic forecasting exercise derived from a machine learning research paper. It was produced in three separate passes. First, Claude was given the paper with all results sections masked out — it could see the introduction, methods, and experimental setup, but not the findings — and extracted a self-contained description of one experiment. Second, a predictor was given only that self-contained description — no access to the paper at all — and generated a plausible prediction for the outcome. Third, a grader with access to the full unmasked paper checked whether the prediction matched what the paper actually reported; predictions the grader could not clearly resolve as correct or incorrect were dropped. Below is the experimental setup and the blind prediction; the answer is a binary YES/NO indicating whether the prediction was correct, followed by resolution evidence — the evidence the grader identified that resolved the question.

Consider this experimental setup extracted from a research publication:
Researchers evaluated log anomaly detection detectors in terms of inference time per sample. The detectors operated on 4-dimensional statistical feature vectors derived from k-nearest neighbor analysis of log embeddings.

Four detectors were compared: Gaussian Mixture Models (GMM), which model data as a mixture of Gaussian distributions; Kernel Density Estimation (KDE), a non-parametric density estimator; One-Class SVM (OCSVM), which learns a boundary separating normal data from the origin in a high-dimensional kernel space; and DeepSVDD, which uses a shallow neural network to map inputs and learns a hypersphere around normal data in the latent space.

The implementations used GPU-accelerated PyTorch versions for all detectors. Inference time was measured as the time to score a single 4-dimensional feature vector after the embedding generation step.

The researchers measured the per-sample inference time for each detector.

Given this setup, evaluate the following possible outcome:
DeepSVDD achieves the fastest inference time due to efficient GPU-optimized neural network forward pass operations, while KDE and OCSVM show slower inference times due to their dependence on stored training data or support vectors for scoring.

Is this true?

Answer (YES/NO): NO